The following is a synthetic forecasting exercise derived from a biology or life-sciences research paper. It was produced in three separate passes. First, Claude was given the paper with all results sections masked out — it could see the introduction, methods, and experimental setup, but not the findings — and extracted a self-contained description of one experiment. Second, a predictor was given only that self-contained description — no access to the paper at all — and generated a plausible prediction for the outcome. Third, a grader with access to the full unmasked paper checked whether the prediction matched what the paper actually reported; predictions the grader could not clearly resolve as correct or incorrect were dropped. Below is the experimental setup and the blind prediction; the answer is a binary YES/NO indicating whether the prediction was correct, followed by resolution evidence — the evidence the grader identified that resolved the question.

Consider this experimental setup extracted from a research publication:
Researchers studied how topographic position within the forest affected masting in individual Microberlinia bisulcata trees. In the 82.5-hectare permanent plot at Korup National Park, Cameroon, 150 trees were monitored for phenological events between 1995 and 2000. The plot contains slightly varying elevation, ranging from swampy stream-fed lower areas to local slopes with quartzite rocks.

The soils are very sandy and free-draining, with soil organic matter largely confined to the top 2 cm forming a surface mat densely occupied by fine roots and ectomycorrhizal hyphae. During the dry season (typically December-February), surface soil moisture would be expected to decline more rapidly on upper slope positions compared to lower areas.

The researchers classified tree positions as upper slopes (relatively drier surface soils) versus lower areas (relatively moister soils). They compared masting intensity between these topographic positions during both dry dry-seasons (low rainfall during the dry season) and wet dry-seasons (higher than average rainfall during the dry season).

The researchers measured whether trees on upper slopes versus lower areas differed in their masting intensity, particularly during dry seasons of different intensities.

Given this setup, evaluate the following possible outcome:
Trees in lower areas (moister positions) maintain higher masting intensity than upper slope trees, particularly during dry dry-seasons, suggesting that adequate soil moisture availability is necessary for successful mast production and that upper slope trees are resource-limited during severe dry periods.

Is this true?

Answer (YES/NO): NO